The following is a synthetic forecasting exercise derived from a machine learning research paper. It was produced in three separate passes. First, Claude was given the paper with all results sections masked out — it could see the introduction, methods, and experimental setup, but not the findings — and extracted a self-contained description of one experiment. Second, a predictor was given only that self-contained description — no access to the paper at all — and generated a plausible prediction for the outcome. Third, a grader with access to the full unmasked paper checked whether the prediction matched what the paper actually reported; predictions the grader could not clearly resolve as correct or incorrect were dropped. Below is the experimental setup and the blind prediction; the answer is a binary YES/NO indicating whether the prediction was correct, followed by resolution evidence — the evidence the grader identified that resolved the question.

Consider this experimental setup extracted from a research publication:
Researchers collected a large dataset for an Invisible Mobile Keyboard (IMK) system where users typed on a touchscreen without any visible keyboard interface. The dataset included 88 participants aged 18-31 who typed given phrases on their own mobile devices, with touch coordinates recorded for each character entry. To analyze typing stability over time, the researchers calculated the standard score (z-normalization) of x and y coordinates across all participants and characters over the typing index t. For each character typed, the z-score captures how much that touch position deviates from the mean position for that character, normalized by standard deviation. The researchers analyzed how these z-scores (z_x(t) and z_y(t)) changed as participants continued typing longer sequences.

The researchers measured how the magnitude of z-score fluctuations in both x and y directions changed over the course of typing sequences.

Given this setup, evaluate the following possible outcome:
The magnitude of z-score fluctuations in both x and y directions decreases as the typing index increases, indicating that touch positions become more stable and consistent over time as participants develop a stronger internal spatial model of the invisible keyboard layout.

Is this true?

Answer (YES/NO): NO